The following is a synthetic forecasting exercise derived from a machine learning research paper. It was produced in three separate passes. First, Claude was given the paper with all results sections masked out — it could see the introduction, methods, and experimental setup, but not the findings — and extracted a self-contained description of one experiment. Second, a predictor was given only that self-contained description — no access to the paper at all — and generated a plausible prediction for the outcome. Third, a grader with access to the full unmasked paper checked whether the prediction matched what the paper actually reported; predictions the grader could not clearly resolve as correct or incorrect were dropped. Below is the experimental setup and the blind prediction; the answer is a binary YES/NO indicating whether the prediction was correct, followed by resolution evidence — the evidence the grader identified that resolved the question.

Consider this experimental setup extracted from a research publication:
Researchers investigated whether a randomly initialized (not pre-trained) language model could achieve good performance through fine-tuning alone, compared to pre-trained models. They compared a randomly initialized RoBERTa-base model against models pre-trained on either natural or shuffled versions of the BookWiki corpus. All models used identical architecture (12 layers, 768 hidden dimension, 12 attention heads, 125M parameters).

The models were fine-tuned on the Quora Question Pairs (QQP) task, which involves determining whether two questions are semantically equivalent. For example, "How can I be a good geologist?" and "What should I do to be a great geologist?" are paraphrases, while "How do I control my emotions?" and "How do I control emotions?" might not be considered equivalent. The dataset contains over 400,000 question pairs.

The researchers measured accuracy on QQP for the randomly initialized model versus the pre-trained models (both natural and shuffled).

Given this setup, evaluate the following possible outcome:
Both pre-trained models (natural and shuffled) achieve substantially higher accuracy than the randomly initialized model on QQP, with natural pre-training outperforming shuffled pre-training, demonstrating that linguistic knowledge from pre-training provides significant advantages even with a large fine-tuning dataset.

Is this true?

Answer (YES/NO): NO